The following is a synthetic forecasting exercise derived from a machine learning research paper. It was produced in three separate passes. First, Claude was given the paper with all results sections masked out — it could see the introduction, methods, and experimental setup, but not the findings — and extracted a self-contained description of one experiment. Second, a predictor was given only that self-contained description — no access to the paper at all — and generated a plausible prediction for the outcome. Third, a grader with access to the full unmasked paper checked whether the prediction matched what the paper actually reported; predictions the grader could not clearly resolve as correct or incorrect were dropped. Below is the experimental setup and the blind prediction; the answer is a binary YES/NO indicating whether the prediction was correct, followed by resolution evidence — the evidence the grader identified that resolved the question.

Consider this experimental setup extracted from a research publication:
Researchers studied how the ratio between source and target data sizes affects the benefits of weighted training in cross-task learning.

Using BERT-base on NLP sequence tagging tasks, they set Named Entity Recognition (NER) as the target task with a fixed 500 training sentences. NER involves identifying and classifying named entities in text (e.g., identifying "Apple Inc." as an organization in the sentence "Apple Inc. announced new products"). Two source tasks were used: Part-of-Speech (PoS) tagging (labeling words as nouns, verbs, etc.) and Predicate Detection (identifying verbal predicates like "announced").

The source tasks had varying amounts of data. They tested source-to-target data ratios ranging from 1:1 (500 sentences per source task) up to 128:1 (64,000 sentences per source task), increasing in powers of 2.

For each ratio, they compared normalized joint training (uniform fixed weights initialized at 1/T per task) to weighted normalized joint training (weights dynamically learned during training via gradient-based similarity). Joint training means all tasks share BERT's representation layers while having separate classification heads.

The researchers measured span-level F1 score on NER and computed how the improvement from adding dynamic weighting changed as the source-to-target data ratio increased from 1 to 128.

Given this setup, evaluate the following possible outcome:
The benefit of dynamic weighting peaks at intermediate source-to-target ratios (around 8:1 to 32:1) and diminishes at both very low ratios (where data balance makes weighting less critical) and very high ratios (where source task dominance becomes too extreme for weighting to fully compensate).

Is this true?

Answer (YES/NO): NO